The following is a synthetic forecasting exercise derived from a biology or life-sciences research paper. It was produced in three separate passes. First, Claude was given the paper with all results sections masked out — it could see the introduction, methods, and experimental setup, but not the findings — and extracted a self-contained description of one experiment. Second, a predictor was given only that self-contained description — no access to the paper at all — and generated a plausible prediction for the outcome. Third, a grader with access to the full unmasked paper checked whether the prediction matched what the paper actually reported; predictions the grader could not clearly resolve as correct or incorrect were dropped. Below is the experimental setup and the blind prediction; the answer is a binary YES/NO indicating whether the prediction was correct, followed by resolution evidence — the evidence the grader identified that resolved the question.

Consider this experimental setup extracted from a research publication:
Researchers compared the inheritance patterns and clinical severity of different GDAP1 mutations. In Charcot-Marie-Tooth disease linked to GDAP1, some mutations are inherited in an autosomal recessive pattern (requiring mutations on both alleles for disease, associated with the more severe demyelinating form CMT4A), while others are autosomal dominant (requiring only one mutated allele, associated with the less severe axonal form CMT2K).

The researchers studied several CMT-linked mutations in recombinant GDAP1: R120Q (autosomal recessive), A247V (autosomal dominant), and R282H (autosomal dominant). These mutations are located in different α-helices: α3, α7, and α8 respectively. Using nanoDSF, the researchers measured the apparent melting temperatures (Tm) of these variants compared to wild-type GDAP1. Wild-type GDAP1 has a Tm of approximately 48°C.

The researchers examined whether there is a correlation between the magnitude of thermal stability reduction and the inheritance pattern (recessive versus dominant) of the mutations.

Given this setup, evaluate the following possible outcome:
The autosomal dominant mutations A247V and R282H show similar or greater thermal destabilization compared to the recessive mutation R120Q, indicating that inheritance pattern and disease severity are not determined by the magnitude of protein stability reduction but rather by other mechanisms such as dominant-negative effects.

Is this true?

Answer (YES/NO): YES